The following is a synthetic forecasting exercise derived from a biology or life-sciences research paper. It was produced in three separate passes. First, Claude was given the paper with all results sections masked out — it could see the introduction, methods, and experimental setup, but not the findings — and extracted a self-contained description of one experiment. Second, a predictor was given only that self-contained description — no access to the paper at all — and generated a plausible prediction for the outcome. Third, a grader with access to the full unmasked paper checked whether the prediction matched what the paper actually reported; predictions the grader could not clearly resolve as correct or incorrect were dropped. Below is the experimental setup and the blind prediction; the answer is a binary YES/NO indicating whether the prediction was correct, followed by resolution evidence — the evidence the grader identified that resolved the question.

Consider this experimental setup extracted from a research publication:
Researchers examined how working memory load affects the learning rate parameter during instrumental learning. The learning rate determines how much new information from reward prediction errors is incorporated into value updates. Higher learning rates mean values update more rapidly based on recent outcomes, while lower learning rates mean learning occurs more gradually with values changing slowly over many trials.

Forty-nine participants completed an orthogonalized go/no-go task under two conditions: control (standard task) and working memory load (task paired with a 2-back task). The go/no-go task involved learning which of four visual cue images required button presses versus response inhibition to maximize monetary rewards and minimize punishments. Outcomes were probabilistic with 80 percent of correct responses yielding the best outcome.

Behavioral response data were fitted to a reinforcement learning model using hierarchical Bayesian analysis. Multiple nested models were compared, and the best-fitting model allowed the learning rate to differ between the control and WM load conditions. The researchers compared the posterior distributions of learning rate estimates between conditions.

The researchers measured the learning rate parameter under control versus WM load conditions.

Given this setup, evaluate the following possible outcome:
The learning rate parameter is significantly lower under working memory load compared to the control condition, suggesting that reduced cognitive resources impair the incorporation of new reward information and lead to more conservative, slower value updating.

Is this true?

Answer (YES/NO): YES